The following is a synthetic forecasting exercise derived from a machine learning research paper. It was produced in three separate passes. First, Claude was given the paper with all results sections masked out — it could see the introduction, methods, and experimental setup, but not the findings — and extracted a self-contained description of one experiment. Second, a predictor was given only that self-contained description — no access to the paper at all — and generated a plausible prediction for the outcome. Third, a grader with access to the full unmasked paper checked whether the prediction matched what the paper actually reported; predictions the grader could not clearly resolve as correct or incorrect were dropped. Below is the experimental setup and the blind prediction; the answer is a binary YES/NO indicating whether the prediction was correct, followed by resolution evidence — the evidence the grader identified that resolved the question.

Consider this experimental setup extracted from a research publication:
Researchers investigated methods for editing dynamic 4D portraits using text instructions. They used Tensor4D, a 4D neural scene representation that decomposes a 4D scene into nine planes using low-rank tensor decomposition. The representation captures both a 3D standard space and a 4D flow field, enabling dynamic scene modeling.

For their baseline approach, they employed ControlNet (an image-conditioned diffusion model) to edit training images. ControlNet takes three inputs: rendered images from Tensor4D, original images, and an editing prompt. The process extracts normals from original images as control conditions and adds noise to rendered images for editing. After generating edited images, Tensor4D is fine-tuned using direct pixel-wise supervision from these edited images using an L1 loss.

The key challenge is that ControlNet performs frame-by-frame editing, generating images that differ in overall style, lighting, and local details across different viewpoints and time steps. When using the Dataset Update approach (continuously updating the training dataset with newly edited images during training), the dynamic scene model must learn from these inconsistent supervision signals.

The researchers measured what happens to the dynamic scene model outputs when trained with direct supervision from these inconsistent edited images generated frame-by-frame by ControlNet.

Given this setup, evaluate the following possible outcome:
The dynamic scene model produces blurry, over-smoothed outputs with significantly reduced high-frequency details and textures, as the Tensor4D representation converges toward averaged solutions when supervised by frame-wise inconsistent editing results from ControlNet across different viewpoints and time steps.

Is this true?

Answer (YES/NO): YES